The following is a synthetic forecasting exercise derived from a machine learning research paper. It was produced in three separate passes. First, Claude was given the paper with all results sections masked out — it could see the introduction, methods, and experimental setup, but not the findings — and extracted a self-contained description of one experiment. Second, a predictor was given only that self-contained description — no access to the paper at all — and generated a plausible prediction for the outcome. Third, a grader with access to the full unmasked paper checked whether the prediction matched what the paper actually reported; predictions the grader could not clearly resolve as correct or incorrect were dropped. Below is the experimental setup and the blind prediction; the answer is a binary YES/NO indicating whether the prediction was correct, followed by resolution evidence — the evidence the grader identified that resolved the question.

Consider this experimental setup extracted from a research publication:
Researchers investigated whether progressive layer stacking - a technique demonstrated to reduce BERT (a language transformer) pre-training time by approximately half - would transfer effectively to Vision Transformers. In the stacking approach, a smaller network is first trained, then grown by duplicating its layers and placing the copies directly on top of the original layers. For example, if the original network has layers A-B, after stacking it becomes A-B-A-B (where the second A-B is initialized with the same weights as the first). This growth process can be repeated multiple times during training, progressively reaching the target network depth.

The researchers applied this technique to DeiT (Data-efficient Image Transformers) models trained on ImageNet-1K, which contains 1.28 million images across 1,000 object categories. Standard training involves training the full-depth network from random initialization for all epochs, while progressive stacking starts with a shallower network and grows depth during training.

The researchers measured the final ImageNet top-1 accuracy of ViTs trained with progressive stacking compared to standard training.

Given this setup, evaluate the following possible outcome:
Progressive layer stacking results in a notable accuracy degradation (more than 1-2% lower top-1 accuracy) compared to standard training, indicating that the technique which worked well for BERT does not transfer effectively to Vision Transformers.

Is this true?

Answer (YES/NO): NO